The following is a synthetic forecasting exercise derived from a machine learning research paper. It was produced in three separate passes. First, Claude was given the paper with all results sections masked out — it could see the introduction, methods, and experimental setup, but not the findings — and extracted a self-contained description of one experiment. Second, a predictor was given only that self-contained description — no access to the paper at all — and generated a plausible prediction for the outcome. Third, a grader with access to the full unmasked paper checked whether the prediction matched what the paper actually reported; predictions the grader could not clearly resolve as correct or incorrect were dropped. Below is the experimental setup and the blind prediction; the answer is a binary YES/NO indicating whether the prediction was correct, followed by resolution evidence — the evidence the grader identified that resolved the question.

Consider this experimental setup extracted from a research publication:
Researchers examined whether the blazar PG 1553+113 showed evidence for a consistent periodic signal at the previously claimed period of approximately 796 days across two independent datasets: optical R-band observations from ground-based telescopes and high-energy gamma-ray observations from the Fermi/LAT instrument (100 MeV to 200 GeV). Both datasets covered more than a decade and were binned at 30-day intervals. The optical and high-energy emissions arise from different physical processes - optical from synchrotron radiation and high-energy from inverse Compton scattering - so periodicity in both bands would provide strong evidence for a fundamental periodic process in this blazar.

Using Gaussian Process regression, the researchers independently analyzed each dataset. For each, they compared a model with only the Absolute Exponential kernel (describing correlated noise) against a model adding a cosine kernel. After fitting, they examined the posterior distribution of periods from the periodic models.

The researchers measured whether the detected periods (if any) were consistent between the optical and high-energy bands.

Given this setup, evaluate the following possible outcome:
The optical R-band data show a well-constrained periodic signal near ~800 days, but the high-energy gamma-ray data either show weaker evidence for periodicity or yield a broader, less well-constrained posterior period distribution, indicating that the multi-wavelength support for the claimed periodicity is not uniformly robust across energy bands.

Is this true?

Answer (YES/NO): NO